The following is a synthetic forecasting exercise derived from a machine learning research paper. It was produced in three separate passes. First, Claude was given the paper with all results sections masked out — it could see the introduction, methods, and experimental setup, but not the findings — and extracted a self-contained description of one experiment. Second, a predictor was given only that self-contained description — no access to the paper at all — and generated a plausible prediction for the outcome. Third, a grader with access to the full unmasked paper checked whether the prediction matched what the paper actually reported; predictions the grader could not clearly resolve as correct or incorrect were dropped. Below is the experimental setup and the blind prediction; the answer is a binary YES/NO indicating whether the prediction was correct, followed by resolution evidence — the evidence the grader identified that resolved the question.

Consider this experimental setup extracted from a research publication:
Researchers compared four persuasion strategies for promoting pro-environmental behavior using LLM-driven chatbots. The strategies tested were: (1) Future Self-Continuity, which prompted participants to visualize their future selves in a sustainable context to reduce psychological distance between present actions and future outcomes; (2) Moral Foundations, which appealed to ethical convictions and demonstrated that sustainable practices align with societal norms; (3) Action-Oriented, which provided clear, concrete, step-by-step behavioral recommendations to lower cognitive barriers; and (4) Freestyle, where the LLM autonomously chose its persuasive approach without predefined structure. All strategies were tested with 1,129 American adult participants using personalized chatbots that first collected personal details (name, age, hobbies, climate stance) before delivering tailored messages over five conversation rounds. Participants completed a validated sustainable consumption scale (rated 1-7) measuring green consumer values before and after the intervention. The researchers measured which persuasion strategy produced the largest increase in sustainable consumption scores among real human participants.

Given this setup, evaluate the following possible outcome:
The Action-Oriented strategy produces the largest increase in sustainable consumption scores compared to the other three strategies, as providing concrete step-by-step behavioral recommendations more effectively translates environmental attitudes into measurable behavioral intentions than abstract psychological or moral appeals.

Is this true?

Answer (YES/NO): NO